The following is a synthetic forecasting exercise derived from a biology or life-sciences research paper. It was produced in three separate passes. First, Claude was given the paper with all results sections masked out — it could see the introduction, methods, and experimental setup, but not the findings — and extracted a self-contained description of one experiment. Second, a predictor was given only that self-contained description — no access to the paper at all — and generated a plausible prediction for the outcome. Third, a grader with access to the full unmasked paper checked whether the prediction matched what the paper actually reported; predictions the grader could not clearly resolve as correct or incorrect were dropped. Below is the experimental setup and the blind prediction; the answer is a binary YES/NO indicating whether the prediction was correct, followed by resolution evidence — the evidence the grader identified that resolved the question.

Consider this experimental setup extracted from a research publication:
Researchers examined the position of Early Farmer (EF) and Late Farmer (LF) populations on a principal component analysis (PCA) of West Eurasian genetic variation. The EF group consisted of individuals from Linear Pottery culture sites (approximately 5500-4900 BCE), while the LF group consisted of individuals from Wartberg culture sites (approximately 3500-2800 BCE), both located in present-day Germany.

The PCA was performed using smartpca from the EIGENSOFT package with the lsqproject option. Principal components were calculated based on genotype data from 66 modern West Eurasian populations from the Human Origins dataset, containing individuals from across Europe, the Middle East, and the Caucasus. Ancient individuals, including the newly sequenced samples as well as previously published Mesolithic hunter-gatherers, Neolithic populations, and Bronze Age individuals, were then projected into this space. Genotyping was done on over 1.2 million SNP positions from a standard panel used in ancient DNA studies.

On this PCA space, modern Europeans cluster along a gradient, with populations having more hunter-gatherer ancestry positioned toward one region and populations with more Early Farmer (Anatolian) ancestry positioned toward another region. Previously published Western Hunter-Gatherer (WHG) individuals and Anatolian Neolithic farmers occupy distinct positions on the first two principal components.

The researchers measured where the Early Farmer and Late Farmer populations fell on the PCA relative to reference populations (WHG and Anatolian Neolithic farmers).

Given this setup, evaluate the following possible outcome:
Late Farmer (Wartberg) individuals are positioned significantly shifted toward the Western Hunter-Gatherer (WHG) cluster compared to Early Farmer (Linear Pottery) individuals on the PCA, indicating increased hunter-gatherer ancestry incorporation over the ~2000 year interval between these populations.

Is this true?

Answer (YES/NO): YES